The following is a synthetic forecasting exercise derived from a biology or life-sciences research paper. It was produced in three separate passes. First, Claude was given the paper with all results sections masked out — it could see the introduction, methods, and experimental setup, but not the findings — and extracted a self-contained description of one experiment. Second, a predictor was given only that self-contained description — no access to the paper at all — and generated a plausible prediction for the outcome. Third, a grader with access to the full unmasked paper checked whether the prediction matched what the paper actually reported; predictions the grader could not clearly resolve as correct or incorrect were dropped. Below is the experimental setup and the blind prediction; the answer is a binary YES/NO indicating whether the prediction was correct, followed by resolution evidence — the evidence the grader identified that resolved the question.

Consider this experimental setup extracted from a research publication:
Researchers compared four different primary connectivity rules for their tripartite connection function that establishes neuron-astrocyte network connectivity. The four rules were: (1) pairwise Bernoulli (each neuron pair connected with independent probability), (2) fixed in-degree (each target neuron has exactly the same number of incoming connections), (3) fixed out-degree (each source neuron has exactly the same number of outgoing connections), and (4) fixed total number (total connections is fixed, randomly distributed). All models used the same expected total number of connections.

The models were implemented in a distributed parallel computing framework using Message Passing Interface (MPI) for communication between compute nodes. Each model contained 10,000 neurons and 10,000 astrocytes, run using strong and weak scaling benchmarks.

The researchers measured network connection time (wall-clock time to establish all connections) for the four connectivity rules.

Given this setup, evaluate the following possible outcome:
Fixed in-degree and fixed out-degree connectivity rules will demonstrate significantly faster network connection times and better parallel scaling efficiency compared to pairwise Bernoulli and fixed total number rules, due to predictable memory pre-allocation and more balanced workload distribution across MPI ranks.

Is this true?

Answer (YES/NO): NO